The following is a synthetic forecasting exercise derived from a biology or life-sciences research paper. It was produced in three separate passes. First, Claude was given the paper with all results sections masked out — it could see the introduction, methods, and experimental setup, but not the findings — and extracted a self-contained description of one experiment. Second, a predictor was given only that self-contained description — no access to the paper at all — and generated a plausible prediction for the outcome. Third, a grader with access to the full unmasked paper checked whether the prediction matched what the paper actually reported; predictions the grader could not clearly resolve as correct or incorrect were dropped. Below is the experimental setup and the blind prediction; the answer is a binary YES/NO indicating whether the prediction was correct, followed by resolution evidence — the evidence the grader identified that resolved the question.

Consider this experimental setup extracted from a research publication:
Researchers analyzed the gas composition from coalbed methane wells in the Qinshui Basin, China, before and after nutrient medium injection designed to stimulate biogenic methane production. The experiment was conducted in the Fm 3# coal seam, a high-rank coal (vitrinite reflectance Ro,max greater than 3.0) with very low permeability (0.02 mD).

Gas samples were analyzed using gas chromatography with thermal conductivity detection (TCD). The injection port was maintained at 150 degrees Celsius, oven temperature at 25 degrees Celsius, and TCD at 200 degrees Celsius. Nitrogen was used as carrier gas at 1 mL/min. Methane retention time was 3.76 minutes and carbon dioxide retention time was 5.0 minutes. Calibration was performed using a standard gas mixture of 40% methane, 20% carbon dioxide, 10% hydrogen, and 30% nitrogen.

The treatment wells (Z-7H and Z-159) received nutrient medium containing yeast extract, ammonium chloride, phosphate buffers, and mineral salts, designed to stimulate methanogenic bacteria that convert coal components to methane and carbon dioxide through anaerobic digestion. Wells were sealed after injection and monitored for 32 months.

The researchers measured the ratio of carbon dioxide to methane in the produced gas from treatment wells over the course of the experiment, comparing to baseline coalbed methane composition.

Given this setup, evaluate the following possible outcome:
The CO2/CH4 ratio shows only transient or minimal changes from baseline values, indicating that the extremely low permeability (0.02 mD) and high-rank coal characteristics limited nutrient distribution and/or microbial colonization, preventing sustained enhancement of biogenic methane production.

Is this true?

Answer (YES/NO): NO